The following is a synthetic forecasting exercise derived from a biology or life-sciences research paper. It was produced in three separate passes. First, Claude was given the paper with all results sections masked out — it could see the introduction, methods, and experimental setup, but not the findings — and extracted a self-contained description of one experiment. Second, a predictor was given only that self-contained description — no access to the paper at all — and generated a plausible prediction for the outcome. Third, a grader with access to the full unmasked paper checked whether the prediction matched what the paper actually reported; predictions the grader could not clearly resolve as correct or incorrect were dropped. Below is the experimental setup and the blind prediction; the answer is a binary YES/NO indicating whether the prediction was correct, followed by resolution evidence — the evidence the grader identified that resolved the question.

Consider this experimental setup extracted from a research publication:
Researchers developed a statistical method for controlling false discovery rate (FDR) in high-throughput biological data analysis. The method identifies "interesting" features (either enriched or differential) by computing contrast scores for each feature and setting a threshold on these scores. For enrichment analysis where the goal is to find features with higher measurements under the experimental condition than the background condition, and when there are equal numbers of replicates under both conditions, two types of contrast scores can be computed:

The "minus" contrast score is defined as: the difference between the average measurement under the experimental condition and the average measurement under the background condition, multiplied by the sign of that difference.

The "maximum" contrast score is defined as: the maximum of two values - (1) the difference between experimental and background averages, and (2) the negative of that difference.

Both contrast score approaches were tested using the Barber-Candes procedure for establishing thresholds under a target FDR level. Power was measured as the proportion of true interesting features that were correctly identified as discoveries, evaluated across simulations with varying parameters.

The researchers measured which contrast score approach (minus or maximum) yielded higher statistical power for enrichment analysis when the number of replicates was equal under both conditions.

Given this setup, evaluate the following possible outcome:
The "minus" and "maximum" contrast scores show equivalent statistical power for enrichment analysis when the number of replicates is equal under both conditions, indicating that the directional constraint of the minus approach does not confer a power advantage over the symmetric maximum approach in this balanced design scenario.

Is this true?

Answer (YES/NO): NO